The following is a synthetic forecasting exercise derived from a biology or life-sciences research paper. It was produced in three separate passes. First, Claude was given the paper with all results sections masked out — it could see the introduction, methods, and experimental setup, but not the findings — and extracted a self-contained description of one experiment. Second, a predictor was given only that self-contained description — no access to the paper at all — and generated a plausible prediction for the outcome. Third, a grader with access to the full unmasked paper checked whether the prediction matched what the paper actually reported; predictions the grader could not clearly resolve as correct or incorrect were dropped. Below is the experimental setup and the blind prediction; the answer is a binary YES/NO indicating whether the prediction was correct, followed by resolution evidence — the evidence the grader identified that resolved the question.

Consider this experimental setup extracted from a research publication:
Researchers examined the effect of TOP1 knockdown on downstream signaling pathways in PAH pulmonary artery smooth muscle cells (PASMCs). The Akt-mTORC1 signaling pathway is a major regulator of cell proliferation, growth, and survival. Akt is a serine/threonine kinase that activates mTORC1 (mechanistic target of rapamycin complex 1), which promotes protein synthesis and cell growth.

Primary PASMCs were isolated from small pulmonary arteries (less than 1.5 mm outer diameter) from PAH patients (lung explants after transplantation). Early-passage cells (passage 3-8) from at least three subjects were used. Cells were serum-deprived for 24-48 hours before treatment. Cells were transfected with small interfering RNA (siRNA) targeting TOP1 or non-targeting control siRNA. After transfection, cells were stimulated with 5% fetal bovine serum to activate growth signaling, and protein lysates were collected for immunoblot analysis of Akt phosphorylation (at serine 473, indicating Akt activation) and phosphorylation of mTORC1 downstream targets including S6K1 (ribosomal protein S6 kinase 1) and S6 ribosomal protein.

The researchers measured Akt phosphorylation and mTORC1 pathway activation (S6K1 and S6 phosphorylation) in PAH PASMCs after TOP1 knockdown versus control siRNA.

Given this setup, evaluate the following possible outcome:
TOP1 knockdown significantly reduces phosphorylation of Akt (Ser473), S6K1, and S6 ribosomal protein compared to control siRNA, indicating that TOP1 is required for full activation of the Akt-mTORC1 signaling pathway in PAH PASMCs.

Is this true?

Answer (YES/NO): NO